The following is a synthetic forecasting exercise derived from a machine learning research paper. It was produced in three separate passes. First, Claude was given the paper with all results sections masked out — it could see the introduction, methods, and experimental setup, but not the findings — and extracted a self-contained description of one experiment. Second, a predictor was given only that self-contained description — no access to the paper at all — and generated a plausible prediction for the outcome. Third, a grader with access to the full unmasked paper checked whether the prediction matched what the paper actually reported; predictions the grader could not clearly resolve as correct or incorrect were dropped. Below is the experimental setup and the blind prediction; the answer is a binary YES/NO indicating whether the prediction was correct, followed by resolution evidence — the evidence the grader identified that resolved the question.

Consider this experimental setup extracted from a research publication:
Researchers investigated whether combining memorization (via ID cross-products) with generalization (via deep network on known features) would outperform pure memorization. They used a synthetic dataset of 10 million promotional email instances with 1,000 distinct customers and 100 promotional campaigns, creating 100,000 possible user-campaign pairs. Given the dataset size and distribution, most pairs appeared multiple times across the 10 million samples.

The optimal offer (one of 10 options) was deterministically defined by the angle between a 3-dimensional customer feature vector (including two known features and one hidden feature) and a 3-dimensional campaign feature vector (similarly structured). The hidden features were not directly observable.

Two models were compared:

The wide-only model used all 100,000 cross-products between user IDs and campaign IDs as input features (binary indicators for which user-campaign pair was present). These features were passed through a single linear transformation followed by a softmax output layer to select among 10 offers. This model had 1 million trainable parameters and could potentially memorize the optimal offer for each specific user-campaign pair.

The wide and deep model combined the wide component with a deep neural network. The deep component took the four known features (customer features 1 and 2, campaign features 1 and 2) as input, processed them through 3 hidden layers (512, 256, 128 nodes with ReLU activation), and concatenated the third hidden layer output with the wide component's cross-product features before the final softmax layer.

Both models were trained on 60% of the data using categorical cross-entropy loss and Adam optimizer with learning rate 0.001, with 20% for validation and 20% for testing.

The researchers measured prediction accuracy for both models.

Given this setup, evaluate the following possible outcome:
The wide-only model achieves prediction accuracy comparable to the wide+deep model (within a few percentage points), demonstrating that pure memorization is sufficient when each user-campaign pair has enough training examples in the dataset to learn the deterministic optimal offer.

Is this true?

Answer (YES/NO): NO